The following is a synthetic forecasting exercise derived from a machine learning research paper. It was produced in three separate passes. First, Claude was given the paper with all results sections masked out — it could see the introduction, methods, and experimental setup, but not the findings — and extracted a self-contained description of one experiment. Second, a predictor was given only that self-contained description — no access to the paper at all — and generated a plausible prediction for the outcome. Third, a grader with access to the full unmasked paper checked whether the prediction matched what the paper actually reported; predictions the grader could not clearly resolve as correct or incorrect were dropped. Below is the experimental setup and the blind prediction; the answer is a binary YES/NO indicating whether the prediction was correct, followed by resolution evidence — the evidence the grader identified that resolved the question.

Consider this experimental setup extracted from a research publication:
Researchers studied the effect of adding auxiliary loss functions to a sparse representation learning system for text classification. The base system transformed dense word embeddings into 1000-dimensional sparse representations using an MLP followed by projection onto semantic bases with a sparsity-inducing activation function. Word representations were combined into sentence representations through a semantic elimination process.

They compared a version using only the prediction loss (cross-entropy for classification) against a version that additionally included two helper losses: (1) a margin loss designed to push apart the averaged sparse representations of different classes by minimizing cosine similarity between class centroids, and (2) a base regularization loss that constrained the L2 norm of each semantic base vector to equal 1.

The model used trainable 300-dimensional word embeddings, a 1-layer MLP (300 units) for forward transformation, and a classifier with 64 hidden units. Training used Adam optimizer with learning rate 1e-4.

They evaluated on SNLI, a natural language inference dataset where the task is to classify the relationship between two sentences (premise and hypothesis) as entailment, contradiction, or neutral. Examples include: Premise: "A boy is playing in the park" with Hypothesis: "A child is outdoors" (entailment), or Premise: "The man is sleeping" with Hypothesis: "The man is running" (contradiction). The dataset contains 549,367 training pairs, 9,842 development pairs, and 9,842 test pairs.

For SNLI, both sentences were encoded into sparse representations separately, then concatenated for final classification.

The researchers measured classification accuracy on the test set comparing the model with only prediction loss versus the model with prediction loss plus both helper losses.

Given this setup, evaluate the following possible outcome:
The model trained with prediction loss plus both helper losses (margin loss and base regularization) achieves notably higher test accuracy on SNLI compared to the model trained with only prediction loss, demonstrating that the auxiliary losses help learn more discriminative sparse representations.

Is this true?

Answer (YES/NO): YES